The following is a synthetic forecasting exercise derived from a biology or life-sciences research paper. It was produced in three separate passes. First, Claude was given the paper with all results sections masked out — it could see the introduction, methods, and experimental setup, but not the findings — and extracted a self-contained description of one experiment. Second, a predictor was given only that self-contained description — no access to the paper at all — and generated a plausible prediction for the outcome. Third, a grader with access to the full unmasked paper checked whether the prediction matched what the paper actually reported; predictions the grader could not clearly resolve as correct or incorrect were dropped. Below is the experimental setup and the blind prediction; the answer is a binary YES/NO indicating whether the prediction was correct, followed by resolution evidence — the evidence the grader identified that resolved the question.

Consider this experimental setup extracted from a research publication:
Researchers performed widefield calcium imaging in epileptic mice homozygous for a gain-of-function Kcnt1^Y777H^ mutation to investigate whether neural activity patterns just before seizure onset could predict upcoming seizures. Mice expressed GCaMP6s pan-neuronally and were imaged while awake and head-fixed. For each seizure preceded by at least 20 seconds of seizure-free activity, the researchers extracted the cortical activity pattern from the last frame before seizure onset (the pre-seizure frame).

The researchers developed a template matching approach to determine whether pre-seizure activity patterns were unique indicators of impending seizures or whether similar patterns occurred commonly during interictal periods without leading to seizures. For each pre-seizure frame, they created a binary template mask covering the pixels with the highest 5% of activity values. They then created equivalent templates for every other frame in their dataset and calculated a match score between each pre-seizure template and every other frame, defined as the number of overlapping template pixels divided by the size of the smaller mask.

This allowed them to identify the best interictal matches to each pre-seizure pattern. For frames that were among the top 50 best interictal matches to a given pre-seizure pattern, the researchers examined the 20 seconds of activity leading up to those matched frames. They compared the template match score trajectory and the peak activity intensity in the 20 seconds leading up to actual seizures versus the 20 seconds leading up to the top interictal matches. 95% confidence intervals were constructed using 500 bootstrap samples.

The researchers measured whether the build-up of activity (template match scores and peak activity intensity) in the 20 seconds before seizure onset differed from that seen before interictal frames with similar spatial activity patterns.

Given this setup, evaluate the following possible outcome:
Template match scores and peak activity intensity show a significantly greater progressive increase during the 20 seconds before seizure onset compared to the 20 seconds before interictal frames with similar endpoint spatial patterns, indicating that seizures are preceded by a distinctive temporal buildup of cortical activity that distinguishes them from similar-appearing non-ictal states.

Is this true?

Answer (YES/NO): NO